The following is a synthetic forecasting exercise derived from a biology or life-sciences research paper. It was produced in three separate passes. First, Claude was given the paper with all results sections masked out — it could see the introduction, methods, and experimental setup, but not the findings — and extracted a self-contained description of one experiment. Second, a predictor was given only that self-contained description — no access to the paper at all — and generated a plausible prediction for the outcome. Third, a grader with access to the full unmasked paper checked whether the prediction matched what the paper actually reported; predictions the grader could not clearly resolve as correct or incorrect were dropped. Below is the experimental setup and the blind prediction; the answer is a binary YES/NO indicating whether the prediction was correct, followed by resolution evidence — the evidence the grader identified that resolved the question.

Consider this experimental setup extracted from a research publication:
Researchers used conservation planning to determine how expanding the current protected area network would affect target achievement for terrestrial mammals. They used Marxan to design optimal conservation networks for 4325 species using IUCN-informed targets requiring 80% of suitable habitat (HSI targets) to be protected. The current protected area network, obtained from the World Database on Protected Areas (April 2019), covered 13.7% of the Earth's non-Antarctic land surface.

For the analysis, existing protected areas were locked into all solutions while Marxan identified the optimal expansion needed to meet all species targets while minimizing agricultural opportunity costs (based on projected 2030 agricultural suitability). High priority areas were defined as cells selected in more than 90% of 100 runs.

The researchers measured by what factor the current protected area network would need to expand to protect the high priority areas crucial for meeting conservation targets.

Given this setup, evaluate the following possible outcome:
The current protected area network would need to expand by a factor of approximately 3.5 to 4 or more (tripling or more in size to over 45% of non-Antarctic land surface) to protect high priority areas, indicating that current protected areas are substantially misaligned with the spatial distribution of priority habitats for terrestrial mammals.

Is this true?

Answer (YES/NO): NO